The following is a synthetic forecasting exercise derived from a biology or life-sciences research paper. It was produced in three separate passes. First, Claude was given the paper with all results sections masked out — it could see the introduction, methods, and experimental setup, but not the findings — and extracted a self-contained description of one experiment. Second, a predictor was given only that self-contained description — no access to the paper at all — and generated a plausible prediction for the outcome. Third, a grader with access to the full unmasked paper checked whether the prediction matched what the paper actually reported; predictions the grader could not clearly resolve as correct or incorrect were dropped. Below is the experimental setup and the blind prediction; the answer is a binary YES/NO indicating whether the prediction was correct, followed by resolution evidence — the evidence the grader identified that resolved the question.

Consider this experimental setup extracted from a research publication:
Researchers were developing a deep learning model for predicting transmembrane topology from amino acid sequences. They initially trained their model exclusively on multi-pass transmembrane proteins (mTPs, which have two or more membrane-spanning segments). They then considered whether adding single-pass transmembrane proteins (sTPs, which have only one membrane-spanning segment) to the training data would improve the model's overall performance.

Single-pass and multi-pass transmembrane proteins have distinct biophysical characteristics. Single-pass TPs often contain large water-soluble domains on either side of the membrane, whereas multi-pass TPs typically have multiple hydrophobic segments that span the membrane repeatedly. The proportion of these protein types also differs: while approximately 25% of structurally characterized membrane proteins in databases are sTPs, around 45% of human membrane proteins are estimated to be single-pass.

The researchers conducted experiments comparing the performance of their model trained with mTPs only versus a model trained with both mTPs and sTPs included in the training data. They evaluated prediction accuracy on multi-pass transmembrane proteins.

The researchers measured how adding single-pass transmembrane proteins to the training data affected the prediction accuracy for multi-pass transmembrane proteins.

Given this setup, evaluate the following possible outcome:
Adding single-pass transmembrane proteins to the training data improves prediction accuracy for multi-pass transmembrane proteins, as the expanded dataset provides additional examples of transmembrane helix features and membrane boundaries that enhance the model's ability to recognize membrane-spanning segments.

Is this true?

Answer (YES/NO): NO